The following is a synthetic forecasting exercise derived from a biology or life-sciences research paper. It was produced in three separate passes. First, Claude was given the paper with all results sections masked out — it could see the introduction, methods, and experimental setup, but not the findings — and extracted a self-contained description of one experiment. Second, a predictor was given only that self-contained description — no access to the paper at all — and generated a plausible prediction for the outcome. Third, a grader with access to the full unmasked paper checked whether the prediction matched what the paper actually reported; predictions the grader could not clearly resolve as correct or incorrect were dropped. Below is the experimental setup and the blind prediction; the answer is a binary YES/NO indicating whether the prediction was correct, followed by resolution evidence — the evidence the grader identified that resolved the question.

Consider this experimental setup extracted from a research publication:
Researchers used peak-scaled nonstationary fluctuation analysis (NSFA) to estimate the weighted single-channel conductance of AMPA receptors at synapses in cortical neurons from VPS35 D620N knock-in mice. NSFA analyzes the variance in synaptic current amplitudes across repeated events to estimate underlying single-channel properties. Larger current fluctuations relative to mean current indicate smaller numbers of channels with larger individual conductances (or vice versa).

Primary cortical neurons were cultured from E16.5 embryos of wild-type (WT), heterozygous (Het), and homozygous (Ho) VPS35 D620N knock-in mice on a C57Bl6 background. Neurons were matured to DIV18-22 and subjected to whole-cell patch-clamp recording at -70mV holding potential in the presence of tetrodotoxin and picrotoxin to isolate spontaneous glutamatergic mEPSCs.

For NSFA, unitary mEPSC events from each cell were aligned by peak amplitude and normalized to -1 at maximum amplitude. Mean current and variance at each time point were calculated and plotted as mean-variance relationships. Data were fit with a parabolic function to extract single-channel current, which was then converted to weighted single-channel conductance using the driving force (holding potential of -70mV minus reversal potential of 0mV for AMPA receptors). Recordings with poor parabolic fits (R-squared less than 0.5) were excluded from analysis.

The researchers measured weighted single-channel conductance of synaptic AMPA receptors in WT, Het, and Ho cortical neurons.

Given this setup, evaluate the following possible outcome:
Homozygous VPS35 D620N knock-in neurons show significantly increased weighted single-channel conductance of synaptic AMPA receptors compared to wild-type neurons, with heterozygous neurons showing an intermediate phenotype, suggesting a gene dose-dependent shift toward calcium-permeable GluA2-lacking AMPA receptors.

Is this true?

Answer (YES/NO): NO